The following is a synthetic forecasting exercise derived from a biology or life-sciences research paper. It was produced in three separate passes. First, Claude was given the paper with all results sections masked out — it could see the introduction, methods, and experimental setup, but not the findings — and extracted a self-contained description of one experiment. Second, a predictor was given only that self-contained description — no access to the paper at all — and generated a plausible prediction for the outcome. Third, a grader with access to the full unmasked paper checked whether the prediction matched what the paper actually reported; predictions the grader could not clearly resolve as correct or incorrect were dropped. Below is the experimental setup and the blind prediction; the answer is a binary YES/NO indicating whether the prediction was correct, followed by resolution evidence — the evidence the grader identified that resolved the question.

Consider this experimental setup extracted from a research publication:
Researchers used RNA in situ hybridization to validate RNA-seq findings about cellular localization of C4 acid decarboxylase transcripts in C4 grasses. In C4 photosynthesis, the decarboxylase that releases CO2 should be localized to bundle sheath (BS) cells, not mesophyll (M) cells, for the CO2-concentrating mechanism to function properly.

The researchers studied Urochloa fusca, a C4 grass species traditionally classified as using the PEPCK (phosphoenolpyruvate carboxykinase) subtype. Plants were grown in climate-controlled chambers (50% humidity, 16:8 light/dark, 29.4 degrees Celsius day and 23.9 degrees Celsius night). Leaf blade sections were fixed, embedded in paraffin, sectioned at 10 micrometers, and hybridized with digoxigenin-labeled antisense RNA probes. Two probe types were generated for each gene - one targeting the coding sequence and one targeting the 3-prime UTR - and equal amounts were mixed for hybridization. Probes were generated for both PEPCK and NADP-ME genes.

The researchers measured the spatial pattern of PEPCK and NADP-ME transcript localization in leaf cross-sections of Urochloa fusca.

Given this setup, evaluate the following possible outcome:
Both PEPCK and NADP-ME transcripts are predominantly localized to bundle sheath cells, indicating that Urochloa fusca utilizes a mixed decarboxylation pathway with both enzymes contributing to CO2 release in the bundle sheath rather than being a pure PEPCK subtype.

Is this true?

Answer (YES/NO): NO